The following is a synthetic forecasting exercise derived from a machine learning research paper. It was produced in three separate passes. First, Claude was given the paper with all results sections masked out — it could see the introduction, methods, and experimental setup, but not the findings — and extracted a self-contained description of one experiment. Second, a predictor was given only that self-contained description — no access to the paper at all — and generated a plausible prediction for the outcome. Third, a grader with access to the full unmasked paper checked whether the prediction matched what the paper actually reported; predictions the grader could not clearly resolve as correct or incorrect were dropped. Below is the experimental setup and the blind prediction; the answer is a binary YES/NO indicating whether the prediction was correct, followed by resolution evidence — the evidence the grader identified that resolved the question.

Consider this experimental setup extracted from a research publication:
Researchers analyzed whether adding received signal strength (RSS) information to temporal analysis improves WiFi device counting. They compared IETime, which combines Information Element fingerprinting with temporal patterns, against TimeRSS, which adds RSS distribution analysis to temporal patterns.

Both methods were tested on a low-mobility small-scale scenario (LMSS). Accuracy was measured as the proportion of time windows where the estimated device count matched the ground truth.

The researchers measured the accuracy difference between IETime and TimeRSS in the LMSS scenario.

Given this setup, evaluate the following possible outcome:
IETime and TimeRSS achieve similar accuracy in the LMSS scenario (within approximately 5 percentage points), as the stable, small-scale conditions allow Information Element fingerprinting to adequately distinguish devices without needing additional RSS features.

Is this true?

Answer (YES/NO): NO